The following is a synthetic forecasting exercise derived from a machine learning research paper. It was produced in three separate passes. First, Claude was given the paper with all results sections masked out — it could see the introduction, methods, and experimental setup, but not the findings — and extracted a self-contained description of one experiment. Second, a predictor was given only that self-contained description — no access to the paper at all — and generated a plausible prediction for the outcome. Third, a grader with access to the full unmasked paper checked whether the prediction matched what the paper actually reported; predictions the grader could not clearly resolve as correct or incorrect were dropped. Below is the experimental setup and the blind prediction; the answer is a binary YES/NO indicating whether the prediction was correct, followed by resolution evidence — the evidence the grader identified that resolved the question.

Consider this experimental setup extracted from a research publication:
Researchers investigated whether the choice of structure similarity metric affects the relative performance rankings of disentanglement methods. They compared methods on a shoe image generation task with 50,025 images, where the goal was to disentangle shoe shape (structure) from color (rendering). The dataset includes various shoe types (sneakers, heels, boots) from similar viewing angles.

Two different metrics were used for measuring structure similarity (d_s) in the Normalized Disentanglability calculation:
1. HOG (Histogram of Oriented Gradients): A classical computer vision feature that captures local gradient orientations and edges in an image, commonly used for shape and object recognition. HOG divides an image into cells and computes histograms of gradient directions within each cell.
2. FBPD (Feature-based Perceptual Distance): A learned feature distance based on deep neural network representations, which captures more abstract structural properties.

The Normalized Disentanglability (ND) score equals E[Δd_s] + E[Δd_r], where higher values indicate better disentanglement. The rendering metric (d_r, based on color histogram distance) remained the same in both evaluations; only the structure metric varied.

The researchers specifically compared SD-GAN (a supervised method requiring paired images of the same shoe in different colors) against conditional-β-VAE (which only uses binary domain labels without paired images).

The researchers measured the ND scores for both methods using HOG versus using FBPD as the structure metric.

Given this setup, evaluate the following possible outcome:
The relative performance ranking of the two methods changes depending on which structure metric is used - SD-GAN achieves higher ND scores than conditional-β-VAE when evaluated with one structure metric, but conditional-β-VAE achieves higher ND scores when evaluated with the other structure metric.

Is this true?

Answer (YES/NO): YES